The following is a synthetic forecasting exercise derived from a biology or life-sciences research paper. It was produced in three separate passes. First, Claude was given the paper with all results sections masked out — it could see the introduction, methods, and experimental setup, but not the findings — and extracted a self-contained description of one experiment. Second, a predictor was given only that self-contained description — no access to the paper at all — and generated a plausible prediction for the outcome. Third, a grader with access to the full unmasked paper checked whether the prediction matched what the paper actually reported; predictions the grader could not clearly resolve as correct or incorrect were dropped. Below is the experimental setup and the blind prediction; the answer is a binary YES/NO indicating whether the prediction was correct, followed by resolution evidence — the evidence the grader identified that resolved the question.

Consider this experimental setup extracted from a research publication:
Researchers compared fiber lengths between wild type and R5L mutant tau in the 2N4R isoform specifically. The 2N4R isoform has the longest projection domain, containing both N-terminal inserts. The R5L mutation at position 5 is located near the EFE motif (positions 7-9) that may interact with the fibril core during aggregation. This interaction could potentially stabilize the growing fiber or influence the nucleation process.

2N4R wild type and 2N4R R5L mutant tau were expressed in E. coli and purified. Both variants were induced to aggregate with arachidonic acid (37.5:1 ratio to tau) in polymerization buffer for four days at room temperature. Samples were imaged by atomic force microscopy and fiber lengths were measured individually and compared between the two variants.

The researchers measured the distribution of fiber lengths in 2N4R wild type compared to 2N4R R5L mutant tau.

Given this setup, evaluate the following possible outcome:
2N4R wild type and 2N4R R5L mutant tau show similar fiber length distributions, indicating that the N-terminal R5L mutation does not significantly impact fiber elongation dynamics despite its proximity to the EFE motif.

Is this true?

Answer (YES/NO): YES